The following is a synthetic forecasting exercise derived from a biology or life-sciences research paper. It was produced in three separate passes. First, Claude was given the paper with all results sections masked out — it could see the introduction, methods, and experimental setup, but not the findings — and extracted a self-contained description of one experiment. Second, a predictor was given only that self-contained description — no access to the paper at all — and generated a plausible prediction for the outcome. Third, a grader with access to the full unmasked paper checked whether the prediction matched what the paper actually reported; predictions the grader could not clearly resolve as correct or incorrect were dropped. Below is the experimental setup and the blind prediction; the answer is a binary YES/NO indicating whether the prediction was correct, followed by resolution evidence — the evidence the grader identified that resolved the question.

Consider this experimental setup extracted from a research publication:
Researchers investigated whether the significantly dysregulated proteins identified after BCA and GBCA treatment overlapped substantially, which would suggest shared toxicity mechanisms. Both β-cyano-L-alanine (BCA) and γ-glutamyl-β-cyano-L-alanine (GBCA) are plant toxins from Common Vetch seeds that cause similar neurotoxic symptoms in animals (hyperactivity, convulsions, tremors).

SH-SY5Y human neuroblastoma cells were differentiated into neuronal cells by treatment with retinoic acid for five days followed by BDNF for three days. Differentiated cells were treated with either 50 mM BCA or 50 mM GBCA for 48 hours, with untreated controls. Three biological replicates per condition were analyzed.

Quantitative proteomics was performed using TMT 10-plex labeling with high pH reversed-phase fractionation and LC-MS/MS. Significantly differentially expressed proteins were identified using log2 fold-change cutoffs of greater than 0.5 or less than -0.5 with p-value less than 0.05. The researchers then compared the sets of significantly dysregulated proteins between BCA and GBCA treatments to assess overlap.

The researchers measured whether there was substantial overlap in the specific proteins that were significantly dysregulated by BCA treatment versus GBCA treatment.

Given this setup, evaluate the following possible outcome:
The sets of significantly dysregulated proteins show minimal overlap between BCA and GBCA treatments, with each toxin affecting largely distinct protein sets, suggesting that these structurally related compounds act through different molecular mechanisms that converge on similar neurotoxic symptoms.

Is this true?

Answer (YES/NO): YES